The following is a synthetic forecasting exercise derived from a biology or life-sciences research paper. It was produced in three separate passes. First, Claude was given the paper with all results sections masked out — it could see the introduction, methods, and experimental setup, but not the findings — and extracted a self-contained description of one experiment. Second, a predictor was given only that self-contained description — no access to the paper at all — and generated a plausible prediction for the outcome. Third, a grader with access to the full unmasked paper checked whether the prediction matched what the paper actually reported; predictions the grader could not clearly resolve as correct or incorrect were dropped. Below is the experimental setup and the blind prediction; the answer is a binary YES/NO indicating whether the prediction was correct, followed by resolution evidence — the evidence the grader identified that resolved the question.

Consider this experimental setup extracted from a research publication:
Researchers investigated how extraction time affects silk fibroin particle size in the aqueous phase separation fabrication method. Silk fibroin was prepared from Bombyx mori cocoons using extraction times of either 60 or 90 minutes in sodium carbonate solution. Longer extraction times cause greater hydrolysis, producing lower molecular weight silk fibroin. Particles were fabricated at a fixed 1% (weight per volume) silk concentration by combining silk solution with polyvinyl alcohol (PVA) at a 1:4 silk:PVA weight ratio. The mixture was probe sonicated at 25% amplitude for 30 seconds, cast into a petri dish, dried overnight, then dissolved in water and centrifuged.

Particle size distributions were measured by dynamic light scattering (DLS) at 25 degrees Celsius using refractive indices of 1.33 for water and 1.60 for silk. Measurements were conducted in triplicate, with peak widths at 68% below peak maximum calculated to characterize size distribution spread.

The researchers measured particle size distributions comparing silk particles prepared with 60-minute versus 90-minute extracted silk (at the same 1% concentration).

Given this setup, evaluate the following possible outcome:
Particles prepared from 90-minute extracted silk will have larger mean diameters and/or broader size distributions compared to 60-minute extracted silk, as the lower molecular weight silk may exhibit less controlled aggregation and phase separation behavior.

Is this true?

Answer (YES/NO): NO